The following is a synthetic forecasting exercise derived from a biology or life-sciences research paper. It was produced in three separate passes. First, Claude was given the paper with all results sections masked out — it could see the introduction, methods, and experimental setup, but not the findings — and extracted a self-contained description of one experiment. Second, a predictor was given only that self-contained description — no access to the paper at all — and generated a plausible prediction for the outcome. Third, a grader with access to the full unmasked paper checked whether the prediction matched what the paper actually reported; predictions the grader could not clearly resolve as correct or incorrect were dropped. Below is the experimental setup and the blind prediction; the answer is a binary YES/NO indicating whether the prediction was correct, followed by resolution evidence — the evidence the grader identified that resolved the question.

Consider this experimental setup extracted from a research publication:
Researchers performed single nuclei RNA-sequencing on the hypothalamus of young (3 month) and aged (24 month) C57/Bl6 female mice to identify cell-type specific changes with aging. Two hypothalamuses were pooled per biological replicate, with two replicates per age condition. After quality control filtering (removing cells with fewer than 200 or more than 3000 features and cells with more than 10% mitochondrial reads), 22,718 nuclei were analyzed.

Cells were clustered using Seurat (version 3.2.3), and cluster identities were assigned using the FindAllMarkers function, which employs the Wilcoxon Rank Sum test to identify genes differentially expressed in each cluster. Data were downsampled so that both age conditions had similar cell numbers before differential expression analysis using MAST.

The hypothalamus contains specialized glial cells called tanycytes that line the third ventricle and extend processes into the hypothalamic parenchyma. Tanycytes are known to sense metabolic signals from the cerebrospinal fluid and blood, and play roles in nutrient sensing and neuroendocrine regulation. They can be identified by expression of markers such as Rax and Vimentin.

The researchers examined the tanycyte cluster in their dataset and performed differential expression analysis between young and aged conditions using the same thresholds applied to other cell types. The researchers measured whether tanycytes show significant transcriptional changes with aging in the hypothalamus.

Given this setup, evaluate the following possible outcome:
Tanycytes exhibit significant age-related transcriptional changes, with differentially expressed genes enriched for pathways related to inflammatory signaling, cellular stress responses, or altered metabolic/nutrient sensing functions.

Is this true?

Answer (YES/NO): NO